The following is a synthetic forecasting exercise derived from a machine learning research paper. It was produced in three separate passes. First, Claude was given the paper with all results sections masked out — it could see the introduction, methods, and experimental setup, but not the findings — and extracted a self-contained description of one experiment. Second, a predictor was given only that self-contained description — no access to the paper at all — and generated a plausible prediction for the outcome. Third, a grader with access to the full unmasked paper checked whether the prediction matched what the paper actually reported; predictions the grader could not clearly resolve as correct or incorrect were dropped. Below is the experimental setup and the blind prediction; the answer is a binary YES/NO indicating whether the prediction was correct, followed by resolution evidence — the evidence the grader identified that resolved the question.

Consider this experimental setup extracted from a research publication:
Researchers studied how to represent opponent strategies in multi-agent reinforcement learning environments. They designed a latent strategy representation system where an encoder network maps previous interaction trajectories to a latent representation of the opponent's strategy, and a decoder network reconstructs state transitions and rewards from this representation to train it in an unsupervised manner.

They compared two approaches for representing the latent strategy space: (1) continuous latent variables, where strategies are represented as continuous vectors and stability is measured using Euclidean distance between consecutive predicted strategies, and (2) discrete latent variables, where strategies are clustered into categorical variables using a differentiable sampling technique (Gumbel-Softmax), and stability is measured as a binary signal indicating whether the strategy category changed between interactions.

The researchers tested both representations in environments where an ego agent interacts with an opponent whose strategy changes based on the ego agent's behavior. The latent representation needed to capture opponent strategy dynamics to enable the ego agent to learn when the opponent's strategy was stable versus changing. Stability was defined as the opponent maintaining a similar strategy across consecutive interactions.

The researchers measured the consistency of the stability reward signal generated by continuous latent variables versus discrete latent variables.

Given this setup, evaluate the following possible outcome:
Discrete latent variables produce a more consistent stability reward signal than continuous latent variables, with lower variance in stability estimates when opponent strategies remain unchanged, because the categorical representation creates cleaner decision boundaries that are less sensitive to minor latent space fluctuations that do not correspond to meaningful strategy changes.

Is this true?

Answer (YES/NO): YES